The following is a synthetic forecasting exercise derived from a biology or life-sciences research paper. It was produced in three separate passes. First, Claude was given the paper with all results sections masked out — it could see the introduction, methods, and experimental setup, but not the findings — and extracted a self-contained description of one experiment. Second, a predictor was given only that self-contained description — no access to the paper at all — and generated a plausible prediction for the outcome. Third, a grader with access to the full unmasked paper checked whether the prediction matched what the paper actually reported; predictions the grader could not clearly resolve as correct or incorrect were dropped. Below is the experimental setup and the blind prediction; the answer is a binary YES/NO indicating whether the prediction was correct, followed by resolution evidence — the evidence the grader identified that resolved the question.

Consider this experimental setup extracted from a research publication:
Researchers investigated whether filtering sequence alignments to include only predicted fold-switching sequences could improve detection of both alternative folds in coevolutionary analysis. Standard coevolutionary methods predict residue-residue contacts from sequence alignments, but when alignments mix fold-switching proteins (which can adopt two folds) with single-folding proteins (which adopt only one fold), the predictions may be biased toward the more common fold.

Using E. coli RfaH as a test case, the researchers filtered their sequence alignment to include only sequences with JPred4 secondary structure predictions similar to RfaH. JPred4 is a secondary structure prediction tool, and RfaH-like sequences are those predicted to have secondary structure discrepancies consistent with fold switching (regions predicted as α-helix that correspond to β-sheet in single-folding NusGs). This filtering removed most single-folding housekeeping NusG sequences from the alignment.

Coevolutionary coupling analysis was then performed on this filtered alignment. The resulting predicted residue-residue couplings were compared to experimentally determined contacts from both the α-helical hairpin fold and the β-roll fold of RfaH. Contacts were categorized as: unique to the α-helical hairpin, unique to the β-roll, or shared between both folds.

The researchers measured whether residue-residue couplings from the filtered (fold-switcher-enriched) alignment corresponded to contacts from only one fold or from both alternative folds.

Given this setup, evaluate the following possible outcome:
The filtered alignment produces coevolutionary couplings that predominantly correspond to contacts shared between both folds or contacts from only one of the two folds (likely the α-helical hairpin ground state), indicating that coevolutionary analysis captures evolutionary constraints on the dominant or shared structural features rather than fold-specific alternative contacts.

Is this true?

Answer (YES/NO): NO